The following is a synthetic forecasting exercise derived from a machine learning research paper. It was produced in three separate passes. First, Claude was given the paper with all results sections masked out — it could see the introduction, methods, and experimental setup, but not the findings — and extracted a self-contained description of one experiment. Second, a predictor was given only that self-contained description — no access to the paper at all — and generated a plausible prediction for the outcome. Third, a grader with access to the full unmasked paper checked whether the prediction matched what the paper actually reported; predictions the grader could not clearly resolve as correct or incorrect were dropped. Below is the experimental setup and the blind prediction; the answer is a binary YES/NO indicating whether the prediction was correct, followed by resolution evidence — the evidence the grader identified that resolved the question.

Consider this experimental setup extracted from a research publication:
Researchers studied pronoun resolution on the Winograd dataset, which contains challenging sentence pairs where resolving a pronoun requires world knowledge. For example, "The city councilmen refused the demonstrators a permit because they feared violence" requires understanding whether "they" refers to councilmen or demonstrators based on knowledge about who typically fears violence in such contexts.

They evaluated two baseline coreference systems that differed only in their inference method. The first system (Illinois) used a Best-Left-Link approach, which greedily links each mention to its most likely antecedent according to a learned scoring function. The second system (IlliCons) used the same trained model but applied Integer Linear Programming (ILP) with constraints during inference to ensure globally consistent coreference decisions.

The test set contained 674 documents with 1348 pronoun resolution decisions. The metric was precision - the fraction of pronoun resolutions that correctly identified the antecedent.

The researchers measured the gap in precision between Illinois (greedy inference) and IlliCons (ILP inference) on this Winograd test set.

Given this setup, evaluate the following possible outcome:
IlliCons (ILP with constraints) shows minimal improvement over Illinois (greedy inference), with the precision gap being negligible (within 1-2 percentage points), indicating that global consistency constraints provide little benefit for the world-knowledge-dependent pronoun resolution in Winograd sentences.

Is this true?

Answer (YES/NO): YES